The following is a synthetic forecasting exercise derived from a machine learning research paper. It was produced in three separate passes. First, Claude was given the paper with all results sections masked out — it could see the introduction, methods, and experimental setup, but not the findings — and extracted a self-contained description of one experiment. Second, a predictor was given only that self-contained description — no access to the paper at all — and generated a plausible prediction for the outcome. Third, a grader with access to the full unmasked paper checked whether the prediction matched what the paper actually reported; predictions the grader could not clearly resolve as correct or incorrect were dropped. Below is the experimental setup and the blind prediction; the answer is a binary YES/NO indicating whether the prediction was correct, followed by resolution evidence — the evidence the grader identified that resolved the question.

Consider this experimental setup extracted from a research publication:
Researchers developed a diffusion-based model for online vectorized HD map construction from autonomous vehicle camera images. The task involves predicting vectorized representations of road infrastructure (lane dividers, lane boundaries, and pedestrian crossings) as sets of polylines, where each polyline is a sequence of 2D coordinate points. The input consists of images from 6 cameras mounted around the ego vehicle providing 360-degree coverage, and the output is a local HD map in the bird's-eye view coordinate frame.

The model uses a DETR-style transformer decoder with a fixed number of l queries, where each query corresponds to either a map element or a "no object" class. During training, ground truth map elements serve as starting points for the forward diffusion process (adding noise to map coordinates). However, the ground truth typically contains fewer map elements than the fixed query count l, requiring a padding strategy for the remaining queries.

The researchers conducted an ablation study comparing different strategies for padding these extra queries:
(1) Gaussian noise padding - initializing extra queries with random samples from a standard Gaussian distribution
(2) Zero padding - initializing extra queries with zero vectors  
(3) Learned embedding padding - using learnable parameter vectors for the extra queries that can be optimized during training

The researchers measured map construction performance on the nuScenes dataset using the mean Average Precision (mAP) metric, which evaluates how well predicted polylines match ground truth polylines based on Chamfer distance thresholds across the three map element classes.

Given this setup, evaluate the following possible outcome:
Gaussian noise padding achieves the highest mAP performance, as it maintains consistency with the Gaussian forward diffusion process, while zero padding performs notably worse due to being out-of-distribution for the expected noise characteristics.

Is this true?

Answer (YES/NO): NO